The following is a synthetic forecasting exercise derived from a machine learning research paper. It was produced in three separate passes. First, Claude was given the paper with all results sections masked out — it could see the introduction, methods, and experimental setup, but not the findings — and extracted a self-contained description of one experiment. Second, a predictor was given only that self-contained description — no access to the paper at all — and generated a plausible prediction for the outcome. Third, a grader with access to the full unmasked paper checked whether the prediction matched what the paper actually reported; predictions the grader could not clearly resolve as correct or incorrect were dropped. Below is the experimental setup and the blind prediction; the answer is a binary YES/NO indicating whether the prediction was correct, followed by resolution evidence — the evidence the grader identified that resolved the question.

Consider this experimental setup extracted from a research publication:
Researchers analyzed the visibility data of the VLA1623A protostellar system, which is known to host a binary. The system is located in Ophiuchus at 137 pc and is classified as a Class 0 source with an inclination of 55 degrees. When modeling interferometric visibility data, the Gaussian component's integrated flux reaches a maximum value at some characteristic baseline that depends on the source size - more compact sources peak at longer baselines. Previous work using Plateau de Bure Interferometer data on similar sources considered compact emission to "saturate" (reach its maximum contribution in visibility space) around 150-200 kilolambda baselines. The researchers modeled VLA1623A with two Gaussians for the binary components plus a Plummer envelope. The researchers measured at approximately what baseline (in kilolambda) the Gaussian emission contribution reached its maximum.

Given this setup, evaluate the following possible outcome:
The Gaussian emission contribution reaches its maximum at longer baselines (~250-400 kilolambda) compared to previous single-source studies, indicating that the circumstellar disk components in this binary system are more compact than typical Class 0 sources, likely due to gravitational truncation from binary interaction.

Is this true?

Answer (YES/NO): NO